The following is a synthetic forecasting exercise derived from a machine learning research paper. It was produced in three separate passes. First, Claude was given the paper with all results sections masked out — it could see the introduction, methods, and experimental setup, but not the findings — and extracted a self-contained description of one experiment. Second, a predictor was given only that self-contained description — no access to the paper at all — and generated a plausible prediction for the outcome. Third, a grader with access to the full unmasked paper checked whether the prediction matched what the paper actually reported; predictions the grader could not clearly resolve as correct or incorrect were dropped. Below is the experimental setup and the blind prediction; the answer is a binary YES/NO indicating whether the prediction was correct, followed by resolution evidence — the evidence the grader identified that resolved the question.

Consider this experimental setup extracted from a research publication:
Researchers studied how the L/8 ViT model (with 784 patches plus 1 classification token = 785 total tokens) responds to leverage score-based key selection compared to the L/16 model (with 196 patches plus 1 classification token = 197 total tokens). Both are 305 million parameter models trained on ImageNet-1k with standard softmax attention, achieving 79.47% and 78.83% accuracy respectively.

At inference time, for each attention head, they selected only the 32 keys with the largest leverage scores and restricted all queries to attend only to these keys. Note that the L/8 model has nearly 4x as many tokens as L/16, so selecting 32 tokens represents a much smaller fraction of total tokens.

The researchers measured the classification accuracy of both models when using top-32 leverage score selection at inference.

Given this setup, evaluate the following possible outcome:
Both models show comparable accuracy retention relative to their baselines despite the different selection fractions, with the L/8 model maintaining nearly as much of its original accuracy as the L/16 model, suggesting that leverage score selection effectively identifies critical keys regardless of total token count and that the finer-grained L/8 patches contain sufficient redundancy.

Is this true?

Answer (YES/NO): NO